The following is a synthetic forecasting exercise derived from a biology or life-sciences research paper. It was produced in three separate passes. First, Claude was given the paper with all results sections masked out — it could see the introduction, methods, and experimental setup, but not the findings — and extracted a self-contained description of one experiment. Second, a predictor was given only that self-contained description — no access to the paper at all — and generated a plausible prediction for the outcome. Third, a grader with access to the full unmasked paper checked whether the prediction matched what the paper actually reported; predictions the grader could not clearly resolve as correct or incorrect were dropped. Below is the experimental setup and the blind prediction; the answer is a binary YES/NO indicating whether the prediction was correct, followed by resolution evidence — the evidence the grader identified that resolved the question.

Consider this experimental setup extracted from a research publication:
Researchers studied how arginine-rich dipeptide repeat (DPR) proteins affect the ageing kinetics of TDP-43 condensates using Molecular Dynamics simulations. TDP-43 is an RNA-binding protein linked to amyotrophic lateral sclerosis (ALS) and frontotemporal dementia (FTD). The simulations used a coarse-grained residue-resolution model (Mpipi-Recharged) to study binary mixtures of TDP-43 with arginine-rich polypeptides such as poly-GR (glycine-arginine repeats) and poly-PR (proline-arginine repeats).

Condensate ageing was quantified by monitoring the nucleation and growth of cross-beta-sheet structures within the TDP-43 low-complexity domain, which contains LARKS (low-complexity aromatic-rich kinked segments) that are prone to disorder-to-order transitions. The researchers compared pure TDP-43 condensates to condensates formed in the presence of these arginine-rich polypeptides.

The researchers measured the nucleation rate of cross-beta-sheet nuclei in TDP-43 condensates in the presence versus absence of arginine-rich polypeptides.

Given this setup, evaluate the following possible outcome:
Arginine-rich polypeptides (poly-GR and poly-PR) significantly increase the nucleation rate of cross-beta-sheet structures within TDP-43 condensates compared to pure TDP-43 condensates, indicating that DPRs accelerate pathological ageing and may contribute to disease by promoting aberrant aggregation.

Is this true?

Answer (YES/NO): YES